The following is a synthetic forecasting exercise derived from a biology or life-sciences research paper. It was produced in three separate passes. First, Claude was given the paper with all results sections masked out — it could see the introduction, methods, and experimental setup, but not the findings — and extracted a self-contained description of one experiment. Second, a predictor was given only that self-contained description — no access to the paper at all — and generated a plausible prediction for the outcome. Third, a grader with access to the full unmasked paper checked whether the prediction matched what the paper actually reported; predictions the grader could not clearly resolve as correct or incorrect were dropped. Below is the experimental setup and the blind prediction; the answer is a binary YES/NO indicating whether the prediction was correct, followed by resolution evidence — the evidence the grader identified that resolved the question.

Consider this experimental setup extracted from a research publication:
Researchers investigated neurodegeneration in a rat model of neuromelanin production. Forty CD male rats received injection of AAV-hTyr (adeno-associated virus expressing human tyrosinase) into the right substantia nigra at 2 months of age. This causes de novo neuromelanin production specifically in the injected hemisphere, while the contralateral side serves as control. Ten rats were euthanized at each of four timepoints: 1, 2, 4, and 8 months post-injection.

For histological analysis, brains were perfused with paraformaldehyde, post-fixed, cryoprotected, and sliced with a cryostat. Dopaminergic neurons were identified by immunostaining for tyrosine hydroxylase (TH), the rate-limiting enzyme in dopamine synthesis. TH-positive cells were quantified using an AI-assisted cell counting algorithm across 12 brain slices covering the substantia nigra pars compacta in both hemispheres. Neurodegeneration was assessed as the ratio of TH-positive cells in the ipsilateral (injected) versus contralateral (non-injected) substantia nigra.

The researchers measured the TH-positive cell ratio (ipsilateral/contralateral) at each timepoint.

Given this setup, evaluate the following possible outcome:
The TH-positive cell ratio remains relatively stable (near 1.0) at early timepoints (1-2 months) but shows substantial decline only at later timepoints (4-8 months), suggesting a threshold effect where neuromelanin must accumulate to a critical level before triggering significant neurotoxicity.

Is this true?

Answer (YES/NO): YES